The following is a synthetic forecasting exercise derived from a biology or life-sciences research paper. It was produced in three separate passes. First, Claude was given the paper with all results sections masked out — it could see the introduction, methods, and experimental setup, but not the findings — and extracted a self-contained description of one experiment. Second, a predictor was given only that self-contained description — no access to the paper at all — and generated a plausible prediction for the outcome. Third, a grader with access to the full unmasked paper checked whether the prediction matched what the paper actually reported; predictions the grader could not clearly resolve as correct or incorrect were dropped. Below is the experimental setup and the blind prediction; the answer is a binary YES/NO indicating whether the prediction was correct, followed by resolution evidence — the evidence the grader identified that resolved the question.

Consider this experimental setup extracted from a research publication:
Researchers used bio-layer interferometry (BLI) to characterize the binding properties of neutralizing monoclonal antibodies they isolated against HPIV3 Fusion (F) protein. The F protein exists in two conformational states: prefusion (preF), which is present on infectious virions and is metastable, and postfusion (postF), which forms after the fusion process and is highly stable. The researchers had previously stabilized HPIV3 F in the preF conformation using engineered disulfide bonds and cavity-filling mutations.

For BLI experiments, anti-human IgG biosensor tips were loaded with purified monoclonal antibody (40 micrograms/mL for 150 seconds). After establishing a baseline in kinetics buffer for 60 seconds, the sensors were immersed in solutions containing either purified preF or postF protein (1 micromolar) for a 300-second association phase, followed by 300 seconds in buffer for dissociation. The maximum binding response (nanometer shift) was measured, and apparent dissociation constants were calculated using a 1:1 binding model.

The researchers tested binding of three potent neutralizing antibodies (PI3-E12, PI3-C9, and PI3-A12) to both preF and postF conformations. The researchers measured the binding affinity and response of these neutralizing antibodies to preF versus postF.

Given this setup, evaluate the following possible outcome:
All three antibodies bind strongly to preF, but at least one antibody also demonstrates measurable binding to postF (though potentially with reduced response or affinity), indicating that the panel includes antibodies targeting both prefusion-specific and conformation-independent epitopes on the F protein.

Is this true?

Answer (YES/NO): NO